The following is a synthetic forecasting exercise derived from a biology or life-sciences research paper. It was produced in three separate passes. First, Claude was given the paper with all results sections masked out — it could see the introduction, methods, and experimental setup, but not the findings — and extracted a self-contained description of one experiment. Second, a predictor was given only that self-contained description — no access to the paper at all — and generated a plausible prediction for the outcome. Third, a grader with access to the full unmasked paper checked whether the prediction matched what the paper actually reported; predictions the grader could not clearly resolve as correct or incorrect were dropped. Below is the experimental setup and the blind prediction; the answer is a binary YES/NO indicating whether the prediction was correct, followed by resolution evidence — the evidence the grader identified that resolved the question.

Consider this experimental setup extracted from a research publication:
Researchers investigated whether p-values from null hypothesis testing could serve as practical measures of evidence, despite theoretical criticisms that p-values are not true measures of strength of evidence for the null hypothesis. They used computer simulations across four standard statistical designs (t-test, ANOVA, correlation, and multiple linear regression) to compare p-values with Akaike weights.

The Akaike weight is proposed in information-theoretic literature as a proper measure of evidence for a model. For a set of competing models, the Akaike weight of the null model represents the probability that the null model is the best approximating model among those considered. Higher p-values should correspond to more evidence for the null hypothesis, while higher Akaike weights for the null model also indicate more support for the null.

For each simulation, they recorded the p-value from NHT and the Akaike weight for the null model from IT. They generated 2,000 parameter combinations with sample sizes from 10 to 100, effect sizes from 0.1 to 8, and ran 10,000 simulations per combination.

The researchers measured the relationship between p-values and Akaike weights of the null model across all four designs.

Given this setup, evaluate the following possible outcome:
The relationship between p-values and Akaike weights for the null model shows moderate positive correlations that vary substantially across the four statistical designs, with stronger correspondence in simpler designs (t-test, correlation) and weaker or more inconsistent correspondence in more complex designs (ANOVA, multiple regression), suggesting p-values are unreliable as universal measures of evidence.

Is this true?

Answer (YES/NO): NO